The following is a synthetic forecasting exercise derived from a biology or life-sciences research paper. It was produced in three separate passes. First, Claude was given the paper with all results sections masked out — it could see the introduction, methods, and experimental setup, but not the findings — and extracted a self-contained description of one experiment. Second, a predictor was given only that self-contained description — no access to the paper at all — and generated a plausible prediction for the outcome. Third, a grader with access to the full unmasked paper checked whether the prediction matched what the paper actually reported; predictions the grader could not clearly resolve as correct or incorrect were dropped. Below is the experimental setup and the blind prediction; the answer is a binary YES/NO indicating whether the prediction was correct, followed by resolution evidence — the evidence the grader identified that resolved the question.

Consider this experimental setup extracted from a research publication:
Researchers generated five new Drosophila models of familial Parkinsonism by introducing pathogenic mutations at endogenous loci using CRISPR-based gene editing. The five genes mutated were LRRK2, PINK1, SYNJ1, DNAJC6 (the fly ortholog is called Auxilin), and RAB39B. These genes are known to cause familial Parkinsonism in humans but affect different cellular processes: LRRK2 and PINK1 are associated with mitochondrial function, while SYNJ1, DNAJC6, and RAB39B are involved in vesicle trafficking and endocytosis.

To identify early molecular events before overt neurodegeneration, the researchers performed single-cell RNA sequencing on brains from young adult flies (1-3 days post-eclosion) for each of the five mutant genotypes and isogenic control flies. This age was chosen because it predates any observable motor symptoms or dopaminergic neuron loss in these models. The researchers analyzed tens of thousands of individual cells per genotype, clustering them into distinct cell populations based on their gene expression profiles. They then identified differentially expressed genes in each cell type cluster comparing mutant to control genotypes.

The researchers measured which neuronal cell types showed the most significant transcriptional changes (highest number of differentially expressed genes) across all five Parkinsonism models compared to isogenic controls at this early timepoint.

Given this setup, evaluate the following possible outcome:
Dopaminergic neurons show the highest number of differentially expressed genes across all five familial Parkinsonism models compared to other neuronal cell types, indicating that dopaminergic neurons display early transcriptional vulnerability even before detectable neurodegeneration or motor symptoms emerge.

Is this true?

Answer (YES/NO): NO